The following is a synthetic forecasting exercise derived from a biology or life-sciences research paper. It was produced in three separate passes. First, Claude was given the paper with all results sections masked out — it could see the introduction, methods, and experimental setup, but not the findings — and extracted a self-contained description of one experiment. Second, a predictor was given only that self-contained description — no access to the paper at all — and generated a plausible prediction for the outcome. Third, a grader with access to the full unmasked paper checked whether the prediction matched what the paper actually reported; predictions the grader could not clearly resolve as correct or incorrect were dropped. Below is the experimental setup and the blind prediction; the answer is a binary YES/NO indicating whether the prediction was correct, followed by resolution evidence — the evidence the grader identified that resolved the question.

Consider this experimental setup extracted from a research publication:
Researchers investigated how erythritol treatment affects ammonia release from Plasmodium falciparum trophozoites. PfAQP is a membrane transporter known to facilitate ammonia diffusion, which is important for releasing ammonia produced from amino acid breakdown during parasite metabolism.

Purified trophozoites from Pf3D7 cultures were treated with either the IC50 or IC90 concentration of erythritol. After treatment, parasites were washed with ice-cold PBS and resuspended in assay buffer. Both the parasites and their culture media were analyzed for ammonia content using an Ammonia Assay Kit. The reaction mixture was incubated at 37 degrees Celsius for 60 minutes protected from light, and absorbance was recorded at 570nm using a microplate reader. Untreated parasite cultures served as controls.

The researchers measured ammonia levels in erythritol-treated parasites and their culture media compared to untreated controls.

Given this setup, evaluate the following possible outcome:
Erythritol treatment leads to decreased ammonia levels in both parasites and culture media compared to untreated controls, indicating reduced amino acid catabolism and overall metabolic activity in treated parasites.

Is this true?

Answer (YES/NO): NO